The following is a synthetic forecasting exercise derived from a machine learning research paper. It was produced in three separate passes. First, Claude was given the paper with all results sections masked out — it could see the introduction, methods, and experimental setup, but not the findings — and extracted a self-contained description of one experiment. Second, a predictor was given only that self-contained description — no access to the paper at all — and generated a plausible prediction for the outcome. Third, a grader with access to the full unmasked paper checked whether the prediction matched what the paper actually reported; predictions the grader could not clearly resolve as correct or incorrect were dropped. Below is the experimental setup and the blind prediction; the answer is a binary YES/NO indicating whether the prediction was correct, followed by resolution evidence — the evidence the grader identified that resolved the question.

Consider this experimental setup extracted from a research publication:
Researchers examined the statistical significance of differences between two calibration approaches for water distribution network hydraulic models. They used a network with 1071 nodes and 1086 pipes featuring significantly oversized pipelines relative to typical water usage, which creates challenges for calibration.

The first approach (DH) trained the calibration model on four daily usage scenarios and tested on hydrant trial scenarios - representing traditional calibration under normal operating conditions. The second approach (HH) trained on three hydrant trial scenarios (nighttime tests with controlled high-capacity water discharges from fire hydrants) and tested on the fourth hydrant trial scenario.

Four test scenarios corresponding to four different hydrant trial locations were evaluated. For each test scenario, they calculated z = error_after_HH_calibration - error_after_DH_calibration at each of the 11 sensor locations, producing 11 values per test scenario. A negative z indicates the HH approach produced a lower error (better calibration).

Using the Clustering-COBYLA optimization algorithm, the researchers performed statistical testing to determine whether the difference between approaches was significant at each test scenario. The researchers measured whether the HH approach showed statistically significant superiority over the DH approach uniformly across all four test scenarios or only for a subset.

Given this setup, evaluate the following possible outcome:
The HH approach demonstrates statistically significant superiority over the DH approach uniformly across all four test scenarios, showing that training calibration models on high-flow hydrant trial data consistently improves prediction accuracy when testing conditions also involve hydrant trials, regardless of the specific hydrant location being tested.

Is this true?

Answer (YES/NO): NO